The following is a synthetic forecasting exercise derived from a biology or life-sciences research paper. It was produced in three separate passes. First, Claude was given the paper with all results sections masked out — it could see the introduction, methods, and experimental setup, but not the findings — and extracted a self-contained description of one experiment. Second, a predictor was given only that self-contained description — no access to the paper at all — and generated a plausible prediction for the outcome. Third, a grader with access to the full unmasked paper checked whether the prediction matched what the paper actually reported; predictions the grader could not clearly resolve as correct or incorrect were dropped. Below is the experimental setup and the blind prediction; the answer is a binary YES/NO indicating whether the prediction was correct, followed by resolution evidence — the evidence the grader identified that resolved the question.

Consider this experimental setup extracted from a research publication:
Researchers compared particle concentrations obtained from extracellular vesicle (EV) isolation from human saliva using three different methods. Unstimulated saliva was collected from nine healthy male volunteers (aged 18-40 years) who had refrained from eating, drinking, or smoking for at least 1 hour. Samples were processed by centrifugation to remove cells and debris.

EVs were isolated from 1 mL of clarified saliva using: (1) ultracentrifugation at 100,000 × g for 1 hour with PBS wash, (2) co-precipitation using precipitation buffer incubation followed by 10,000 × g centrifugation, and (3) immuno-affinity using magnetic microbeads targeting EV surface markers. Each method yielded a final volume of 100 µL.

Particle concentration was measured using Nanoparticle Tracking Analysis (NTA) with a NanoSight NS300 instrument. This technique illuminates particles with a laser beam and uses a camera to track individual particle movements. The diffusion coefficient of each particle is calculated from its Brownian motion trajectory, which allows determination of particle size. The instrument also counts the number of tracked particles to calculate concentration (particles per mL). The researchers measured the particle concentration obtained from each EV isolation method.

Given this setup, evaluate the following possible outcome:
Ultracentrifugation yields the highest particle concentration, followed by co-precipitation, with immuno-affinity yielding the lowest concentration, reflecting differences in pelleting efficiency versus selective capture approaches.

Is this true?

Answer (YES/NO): NO